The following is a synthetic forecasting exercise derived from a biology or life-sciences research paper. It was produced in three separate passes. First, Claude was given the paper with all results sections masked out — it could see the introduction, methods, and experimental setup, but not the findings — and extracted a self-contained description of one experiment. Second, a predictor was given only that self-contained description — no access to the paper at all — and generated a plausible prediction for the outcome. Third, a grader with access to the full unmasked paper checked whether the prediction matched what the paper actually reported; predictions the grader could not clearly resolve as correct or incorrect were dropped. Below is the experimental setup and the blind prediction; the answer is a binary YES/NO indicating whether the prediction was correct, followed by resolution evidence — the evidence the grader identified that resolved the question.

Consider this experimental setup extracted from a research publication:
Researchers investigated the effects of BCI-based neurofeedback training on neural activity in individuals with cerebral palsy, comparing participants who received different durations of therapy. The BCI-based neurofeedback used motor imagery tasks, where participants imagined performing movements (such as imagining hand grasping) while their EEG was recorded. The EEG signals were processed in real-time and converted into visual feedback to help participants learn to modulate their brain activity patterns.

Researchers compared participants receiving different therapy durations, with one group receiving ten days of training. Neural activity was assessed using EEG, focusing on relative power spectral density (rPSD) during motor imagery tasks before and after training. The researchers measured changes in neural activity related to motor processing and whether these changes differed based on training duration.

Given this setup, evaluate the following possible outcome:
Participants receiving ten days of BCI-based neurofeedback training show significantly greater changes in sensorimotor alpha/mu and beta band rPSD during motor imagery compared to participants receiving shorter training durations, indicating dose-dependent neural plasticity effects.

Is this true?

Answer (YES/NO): YES